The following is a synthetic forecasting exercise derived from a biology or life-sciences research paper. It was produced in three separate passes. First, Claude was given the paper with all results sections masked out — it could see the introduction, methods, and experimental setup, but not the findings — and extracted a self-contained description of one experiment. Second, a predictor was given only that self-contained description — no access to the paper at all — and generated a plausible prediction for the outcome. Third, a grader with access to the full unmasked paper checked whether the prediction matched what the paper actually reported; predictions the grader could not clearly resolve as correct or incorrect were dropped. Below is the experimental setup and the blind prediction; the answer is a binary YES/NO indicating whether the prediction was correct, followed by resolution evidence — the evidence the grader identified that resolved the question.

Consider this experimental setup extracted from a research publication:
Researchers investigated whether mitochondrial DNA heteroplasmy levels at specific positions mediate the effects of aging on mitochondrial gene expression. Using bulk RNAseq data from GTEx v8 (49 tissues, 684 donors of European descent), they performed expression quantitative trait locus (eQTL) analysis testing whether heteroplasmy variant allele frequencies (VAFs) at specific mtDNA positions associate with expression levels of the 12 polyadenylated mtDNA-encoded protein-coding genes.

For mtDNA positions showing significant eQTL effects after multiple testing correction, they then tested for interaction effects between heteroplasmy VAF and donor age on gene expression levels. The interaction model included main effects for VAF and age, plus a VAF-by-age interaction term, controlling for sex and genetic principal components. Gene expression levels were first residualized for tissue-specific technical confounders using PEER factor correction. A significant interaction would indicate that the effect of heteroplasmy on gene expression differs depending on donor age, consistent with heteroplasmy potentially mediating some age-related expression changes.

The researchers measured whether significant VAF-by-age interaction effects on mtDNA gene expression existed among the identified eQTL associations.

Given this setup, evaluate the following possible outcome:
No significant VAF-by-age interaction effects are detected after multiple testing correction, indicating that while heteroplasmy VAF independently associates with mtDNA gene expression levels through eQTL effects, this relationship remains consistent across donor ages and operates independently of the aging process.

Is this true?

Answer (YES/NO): NO